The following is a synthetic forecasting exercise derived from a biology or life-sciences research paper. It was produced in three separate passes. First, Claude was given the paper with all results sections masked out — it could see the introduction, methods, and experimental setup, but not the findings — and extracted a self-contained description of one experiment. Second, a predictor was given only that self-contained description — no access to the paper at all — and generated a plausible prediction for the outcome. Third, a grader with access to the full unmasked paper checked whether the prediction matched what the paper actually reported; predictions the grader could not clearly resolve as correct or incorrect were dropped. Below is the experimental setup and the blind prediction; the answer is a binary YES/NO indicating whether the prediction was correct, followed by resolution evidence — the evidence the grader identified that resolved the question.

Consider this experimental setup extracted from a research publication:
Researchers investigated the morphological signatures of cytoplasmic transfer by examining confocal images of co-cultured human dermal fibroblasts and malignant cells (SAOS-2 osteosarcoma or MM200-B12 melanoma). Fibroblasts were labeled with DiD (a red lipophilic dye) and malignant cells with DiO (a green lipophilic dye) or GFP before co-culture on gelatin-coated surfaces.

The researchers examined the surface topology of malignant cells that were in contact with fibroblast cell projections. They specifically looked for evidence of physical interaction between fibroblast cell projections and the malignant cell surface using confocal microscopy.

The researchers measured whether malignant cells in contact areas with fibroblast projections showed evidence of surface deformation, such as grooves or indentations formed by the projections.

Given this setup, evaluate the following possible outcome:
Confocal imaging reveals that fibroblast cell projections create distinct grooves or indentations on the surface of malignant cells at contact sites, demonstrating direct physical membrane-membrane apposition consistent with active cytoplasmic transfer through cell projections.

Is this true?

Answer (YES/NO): YES